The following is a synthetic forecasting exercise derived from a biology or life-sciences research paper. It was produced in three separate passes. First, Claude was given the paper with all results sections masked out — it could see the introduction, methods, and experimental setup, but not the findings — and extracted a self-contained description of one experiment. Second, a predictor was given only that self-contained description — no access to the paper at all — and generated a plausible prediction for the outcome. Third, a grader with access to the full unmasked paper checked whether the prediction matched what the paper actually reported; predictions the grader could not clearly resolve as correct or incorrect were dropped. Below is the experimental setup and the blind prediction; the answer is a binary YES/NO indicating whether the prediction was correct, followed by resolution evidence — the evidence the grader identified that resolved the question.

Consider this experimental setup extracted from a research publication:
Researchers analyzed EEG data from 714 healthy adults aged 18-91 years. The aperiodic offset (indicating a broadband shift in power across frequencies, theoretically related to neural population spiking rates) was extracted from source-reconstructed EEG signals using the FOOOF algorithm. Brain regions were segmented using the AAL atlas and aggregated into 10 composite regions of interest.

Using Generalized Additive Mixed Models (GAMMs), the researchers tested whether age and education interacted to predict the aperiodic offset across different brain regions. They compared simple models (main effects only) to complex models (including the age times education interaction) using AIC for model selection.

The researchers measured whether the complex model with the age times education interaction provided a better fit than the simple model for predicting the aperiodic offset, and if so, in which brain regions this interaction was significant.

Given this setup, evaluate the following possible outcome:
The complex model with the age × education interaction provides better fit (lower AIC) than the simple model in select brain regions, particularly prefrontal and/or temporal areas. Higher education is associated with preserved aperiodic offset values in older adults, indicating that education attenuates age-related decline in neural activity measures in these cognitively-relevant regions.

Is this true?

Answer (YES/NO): NO